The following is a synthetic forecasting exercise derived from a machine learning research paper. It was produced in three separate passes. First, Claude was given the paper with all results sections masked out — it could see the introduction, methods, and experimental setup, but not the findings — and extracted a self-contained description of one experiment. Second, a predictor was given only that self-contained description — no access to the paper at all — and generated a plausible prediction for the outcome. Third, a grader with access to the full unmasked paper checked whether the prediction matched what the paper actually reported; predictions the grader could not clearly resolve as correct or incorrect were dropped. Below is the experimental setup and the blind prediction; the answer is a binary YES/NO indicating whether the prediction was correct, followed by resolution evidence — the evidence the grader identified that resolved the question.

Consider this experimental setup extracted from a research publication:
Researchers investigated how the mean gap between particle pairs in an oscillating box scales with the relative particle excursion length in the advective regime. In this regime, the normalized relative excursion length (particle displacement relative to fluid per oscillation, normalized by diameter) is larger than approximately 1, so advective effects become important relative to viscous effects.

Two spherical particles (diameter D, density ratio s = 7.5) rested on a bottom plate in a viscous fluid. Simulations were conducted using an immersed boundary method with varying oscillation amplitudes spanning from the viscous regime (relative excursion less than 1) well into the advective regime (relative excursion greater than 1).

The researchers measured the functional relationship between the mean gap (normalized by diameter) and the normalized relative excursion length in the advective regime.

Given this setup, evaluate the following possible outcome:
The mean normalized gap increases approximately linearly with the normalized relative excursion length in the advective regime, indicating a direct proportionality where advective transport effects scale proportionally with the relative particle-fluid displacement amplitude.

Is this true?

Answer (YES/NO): NO